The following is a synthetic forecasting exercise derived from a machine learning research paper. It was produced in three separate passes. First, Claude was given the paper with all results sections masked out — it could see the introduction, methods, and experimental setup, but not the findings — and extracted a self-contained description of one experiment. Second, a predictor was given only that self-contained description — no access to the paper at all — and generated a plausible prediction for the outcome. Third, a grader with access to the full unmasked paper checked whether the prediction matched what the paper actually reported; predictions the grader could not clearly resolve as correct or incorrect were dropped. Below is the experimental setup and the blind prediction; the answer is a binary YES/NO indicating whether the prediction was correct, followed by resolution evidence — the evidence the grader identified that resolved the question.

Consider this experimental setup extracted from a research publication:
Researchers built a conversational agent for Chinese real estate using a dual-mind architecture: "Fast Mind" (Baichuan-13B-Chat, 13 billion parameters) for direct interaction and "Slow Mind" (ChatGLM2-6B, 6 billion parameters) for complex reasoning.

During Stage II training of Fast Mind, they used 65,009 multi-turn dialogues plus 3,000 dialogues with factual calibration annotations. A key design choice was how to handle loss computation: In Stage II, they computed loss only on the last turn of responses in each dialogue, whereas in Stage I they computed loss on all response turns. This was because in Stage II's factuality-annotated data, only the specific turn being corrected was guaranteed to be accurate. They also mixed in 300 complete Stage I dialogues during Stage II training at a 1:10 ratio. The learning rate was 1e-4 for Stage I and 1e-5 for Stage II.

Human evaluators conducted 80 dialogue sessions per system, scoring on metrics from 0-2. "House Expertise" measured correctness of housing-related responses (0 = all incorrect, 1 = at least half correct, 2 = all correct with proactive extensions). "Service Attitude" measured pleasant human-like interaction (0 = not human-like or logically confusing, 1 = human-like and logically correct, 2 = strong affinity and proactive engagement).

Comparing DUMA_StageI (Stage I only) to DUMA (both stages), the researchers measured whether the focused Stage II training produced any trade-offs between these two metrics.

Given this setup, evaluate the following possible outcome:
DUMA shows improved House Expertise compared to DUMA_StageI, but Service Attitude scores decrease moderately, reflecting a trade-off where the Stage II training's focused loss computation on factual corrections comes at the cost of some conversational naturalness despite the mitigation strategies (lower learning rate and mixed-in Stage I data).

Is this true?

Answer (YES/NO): NO